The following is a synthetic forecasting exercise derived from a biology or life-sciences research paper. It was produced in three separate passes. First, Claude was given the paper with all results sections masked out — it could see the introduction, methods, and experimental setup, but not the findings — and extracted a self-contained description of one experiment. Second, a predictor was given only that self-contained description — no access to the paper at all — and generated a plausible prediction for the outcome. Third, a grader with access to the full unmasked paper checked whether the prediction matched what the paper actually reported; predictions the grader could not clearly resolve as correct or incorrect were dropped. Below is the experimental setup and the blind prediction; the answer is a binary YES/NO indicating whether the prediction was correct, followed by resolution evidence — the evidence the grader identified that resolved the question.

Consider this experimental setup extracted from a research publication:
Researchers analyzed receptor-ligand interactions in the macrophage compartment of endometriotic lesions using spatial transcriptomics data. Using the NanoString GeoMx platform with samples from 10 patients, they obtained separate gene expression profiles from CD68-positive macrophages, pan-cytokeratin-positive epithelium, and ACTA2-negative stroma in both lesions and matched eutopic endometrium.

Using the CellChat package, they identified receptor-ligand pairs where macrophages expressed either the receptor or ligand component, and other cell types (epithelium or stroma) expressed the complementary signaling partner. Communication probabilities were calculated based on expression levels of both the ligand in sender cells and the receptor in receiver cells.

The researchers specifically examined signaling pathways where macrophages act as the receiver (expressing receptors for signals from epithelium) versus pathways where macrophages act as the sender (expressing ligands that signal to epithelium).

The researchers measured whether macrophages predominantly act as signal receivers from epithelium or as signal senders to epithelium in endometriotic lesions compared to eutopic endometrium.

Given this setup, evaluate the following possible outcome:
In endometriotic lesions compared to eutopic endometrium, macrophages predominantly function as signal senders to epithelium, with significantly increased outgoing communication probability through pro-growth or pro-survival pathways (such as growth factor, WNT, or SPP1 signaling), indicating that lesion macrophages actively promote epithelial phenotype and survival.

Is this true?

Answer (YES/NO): NO